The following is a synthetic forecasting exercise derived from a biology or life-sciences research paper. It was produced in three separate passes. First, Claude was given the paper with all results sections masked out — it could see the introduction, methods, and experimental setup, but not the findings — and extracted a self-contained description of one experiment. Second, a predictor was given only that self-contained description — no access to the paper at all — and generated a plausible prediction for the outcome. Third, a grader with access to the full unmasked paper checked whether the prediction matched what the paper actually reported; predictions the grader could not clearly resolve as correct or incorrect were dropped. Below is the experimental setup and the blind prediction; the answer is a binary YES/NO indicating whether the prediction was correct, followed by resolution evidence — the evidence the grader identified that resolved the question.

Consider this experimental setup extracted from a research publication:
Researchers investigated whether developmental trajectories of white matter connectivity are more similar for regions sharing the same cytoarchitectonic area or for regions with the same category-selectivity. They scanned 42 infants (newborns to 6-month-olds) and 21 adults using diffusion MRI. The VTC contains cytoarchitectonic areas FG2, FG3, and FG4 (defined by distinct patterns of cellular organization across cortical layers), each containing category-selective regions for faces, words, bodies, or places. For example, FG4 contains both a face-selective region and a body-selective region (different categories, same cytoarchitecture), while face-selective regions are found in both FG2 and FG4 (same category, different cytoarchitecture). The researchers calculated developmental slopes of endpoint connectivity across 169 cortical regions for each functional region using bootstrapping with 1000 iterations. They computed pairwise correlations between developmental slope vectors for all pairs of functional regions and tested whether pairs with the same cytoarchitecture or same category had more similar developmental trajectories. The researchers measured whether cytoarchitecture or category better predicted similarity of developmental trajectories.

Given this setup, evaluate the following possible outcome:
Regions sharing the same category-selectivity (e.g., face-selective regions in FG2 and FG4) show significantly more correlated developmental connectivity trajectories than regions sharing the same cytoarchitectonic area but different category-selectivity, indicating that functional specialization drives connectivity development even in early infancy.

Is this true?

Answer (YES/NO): NO